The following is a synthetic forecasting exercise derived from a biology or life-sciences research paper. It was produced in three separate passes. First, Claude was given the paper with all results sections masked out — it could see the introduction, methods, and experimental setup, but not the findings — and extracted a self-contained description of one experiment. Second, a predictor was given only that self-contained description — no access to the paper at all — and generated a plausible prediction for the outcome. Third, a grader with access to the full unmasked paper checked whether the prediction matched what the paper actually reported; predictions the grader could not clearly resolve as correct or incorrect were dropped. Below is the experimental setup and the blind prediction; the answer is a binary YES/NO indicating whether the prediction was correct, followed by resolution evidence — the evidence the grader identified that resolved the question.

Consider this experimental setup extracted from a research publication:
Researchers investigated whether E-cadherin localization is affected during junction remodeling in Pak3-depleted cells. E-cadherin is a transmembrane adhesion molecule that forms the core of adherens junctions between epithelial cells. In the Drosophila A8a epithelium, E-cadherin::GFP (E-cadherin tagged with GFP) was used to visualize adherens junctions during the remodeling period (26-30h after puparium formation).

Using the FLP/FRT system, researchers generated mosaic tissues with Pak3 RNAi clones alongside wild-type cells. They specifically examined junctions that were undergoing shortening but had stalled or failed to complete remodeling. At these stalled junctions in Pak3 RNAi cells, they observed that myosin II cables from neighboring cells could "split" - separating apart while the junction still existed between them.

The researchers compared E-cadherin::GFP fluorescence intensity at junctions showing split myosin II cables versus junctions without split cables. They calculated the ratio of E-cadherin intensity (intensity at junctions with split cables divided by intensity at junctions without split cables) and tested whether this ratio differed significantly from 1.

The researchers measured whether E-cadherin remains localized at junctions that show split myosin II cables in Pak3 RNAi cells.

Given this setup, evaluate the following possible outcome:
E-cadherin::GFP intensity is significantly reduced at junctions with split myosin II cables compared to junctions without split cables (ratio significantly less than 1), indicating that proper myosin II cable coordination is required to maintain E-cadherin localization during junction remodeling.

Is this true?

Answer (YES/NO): YES